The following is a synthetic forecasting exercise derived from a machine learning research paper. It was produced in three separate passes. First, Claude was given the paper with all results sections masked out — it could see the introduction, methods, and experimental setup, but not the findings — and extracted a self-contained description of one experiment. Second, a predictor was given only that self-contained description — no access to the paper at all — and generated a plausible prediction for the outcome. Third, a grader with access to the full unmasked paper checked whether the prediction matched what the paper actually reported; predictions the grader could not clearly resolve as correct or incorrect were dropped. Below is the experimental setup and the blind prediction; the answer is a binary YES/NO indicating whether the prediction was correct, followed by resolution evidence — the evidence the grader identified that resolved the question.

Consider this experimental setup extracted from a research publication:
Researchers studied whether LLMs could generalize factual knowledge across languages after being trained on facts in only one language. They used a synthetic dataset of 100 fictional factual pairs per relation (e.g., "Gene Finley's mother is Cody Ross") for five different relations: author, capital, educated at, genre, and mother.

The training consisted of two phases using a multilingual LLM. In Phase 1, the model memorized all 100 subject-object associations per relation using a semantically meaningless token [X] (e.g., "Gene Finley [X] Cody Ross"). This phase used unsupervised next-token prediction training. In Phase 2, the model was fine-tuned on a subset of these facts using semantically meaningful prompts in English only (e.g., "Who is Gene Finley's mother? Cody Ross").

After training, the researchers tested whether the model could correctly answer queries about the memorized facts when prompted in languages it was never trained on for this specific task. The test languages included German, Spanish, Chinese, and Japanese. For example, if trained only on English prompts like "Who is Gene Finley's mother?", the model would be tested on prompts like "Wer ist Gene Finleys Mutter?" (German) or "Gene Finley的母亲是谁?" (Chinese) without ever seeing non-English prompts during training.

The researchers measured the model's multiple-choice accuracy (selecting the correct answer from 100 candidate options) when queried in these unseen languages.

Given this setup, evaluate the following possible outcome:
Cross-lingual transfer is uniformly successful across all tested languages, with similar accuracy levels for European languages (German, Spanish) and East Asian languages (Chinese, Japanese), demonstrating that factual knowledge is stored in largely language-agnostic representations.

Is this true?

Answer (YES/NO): NO